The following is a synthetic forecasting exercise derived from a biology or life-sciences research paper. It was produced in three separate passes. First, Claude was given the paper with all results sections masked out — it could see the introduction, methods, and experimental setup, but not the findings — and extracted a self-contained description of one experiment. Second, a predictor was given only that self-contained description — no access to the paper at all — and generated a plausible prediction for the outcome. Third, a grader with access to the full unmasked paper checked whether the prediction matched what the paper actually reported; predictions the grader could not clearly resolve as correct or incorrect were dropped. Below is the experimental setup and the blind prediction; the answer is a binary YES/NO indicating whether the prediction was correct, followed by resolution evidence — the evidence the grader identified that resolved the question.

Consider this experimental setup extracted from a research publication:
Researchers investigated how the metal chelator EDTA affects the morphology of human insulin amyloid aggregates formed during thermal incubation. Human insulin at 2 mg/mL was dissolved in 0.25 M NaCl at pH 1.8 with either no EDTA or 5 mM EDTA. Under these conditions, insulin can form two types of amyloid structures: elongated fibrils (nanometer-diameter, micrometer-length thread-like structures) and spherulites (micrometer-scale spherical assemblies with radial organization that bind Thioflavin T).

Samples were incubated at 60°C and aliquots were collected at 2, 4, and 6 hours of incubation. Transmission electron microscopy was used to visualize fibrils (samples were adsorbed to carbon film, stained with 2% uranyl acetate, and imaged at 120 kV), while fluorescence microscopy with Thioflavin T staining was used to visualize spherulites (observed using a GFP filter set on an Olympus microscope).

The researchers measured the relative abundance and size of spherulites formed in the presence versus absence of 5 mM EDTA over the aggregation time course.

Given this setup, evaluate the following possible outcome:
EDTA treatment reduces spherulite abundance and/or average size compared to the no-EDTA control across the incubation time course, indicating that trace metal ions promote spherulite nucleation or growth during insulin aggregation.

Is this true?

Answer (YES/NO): NO